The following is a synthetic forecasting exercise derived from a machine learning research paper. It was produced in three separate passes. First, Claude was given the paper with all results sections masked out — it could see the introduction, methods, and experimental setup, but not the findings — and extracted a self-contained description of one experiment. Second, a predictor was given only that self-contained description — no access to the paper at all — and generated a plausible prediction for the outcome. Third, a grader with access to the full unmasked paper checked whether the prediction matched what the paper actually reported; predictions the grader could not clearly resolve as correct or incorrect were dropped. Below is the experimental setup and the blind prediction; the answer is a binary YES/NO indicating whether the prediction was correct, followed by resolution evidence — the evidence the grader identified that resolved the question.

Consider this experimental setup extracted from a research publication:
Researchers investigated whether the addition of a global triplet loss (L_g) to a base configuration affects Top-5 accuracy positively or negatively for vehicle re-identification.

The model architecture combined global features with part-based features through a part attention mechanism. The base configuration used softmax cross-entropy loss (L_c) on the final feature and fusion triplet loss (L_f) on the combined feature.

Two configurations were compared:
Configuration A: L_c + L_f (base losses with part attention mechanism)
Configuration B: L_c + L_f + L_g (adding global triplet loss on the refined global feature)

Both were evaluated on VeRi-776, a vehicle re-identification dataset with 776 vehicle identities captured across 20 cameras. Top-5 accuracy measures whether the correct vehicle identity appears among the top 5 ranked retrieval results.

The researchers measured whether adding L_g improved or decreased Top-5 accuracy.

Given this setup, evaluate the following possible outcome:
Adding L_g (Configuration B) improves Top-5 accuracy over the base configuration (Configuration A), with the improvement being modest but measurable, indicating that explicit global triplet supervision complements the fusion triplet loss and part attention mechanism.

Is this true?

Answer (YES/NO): NO